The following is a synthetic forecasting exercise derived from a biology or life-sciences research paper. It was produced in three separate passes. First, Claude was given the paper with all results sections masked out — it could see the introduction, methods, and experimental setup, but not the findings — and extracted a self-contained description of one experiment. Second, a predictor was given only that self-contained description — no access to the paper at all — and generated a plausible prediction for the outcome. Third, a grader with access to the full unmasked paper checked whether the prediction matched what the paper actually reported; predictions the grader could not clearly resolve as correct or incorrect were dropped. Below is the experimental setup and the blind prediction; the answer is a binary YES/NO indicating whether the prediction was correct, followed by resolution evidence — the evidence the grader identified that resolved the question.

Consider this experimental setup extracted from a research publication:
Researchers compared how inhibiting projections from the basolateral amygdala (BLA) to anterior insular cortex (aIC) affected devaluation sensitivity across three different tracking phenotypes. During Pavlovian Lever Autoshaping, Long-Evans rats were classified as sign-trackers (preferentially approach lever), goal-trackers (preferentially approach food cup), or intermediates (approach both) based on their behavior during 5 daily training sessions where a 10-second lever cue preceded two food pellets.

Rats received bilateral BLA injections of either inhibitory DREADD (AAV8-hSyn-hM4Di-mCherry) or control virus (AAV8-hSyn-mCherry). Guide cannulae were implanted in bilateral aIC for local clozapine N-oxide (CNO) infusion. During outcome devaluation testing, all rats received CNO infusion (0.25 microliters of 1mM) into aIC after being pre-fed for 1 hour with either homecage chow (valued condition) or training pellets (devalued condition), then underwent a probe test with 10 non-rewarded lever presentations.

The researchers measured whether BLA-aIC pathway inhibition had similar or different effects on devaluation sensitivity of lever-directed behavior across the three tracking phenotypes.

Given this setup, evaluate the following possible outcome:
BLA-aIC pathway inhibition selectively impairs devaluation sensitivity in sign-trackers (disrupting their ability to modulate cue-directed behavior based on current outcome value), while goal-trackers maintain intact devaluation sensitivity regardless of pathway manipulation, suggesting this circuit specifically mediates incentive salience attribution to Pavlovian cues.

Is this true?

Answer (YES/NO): NO